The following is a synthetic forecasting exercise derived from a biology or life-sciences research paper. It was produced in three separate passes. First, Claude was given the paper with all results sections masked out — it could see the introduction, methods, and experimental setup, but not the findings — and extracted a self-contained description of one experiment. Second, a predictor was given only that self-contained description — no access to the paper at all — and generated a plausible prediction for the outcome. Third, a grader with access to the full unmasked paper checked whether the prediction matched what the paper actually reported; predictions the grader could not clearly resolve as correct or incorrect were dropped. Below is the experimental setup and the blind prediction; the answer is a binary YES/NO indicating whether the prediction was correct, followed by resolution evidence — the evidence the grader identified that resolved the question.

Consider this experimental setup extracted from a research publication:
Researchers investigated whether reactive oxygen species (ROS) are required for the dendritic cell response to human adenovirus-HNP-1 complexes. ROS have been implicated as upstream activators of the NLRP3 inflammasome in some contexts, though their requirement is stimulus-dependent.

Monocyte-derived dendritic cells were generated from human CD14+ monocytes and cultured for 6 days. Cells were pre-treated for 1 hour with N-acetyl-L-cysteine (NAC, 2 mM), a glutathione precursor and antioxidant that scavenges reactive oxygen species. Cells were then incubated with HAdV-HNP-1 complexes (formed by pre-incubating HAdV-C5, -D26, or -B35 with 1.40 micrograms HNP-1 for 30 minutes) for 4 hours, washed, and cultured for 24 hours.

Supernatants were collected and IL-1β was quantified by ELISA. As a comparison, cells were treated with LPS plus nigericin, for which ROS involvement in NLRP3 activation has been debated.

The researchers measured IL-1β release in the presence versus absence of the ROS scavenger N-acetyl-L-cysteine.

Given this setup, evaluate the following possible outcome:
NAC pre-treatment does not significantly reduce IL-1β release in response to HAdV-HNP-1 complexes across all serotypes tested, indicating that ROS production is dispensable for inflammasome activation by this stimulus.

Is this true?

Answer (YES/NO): YES